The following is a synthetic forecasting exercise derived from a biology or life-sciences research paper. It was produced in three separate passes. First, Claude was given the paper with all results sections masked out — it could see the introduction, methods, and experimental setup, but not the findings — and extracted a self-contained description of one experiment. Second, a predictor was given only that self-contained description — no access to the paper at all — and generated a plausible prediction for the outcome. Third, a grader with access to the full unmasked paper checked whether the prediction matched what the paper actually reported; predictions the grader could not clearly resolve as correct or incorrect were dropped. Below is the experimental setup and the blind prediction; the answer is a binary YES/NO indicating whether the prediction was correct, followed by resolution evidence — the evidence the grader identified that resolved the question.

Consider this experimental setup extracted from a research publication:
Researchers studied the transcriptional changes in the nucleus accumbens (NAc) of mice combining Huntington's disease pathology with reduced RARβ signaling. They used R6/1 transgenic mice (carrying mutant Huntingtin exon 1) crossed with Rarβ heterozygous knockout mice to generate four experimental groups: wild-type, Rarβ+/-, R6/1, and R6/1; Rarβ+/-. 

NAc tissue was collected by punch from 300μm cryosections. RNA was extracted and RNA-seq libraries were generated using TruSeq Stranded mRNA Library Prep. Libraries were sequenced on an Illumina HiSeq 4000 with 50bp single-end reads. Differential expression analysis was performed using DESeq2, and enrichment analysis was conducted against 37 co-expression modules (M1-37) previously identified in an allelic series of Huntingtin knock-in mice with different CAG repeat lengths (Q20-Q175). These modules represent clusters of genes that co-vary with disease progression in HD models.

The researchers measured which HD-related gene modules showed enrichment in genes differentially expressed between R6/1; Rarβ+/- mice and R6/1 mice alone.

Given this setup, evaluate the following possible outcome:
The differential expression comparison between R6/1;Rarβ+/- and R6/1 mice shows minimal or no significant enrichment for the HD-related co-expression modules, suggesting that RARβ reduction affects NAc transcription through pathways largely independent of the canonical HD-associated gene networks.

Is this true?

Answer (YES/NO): NO